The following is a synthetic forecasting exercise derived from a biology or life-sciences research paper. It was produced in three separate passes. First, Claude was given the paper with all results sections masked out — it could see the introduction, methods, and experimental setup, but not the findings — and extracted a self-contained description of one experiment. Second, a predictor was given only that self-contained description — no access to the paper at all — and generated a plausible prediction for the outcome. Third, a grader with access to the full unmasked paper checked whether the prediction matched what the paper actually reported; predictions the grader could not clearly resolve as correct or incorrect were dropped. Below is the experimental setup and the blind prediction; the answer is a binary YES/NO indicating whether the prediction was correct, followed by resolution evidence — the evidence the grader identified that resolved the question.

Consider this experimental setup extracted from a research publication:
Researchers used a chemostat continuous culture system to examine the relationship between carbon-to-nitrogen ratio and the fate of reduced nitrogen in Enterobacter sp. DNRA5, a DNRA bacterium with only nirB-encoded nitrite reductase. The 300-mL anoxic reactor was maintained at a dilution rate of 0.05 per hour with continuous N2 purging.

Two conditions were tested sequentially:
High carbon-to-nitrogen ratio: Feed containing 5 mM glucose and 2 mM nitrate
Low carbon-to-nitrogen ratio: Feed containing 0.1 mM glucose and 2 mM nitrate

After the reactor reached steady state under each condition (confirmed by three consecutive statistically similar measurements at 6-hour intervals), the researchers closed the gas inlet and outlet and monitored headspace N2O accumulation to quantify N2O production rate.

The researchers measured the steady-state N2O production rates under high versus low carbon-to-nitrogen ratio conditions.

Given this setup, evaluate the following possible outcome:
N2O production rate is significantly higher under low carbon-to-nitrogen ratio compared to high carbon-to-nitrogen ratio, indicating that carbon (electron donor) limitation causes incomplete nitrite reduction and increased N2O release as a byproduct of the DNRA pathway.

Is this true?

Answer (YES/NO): NO